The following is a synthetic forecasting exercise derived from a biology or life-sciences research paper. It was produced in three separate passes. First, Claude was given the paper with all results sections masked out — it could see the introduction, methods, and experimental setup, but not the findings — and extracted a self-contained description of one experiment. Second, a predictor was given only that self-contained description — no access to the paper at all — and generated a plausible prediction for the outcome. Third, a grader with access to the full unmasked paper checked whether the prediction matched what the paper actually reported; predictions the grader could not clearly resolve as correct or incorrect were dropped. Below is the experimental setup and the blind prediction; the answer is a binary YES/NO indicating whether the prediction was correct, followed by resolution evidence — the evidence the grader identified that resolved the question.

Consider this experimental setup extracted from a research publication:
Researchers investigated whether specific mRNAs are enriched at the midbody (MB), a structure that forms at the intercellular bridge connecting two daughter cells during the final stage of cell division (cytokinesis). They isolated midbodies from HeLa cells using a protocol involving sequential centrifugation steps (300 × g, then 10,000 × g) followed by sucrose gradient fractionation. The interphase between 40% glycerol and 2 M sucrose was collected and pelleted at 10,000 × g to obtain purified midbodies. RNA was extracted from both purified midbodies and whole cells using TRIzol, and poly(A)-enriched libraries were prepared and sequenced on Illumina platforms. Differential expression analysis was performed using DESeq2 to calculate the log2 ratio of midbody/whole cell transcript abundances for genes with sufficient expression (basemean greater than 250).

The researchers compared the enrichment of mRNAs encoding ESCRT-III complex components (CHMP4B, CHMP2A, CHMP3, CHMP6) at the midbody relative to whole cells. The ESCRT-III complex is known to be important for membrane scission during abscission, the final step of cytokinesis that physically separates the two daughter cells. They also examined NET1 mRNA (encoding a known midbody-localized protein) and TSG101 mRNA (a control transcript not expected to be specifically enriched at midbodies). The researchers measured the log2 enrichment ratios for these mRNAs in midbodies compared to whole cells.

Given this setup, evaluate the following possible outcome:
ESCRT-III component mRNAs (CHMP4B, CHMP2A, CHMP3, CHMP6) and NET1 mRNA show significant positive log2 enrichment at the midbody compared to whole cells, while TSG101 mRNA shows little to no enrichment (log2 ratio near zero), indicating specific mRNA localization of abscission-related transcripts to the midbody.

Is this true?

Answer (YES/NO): YES